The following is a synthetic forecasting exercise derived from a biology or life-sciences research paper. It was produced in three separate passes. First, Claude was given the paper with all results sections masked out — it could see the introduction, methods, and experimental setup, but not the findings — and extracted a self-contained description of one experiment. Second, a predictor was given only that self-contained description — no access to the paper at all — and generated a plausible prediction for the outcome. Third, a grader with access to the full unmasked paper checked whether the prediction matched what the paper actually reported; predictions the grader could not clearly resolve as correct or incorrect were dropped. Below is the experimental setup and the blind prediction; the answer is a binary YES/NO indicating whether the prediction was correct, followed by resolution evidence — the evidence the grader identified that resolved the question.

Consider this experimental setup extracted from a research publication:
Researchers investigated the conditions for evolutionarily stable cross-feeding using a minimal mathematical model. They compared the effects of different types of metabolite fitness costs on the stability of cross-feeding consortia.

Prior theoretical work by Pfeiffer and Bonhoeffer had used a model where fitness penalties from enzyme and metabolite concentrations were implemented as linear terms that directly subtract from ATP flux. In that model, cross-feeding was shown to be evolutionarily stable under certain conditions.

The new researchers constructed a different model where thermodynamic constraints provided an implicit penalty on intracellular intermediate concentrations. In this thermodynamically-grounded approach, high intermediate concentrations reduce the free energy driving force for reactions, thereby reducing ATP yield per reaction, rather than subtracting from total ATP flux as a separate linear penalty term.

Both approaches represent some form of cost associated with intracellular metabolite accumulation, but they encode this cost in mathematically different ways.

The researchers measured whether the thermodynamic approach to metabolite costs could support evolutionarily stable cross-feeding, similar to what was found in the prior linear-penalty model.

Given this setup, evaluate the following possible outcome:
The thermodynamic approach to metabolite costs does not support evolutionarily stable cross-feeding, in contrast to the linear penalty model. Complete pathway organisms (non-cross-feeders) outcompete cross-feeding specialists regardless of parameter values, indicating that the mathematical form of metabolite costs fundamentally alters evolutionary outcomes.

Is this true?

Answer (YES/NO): YES